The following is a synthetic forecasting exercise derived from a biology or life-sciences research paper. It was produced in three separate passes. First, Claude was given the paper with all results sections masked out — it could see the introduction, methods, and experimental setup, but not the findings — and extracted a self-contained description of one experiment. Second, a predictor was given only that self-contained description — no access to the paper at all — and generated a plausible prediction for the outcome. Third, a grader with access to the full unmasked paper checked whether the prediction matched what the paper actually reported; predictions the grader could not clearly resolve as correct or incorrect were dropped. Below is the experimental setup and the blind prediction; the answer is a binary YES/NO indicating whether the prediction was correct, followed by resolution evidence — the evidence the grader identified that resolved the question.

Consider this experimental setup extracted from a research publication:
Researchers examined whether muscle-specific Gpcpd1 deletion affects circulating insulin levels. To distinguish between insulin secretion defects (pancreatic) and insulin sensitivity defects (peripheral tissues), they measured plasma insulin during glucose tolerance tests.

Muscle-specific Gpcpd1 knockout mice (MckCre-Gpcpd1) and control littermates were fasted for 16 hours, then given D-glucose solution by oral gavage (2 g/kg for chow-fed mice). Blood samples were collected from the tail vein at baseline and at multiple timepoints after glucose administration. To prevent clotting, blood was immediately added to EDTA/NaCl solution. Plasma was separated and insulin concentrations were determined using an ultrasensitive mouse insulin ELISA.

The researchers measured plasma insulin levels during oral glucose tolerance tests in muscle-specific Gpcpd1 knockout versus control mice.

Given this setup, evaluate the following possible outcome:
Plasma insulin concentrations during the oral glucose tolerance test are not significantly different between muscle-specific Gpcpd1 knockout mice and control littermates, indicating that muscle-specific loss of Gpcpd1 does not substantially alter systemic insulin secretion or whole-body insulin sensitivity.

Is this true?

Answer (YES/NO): NO